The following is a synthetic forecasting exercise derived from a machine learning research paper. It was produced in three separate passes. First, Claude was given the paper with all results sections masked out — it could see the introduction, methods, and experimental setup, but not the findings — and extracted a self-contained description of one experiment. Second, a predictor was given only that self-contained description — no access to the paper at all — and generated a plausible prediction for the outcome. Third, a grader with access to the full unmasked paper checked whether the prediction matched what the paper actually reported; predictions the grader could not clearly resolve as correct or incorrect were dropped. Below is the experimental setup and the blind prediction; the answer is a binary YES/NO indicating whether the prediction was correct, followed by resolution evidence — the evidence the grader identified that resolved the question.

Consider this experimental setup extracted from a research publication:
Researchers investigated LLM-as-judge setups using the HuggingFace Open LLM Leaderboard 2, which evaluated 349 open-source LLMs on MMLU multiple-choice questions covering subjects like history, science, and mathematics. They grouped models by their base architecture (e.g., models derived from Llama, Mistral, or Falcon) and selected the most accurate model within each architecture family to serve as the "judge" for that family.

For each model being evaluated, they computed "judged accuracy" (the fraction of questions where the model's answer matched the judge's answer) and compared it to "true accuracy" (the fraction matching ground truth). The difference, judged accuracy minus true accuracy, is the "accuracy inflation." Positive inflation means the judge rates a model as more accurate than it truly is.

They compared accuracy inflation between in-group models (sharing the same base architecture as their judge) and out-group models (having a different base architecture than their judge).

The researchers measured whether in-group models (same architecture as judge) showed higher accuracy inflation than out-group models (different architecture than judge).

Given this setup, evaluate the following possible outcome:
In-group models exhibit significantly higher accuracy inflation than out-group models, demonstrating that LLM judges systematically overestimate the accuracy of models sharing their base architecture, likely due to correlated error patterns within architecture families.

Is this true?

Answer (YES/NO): YES